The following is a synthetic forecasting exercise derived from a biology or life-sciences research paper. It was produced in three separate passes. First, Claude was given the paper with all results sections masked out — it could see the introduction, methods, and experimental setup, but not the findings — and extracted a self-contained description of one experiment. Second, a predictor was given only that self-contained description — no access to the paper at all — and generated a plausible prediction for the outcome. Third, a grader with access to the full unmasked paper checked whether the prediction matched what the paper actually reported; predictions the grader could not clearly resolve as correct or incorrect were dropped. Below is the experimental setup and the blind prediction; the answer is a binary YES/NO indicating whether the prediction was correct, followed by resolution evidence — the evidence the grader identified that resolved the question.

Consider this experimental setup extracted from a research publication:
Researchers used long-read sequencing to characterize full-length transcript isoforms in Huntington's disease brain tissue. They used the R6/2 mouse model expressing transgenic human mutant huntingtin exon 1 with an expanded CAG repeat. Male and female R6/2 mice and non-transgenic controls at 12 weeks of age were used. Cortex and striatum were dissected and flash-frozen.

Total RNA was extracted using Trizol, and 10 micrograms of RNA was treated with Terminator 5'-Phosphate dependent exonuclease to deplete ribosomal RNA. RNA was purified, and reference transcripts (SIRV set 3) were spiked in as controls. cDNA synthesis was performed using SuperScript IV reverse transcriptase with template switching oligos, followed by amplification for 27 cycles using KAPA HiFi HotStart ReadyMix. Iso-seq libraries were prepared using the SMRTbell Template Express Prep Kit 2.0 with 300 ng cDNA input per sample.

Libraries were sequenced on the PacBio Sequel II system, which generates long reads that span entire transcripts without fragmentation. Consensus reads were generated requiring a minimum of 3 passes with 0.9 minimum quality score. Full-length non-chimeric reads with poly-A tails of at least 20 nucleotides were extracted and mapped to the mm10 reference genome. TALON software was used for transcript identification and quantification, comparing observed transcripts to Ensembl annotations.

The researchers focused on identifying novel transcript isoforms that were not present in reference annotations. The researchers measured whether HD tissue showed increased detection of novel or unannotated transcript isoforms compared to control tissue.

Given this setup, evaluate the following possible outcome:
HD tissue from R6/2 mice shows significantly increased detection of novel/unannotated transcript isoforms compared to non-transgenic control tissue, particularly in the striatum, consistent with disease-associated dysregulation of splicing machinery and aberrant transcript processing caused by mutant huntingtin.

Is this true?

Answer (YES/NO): NO